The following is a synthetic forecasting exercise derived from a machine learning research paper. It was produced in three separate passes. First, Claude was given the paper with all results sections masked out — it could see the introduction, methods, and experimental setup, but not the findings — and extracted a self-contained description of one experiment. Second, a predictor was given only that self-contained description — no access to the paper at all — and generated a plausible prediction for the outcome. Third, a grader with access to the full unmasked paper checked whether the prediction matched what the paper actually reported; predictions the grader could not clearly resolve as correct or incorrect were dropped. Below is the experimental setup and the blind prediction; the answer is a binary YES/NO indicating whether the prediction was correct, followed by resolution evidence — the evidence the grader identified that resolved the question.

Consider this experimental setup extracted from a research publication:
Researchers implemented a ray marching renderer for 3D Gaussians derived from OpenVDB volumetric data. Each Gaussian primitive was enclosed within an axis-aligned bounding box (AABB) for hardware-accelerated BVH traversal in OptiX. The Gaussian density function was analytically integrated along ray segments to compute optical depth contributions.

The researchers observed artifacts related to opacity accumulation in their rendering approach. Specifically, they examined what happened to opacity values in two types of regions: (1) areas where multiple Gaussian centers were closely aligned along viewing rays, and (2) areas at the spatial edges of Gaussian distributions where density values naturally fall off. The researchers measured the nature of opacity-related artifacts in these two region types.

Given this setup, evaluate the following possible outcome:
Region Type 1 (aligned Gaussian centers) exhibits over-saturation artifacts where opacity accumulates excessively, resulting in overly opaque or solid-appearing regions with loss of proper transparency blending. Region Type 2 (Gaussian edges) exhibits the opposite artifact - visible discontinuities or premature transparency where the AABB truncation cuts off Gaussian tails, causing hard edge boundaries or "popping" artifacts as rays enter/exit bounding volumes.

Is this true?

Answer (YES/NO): NO